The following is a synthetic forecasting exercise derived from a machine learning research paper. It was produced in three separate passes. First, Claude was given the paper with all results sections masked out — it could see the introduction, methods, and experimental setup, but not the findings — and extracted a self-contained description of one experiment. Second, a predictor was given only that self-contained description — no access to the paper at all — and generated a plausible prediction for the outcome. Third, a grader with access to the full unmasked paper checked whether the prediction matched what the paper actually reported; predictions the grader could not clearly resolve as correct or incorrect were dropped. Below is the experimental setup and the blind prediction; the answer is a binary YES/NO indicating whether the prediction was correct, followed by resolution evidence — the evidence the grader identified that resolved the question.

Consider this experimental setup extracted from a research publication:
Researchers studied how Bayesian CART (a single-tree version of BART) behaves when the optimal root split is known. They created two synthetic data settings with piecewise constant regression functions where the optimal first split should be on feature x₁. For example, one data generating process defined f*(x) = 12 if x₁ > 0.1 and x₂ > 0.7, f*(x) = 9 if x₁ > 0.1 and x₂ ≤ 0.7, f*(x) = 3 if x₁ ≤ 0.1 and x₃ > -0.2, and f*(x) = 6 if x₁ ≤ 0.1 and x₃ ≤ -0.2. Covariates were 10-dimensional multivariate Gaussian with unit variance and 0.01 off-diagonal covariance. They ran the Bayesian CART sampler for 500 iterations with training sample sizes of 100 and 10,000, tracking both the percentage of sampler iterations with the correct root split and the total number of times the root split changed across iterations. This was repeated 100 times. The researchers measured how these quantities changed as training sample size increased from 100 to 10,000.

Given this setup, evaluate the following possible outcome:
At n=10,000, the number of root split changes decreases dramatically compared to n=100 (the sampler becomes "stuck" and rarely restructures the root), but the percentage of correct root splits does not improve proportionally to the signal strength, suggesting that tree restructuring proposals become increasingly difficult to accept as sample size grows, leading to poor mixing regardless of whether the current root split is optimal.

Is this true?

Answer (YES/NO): YES